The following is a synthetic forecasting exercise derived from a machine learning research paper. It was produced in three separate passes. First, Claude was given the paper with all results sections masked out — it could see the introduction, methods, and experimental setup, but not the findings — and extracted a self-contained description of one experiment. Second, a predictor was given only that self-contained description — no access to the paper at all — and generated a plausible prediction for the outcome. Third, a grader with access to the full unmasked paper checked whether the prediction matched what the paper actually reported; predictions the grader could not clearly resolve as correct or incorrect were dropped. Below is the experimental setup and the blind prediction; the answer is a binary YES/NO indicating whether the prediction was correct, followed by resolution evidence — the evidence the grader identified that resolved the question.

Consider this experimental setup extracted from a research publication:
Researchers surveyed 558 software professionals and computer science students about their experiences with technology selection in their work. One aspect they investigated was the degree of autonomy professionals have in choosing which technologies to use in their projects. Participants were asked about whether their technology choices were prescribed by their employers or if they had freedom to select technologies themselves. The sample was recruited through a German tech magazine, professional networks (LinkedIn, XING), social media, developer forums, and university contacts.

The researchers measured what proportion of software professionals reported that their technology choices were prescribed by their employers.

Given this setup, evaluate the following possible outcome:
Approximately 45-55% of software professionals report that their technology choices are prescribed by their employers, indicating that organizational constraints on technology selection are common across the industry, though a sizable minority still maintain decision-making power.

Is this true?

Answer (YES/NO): NO